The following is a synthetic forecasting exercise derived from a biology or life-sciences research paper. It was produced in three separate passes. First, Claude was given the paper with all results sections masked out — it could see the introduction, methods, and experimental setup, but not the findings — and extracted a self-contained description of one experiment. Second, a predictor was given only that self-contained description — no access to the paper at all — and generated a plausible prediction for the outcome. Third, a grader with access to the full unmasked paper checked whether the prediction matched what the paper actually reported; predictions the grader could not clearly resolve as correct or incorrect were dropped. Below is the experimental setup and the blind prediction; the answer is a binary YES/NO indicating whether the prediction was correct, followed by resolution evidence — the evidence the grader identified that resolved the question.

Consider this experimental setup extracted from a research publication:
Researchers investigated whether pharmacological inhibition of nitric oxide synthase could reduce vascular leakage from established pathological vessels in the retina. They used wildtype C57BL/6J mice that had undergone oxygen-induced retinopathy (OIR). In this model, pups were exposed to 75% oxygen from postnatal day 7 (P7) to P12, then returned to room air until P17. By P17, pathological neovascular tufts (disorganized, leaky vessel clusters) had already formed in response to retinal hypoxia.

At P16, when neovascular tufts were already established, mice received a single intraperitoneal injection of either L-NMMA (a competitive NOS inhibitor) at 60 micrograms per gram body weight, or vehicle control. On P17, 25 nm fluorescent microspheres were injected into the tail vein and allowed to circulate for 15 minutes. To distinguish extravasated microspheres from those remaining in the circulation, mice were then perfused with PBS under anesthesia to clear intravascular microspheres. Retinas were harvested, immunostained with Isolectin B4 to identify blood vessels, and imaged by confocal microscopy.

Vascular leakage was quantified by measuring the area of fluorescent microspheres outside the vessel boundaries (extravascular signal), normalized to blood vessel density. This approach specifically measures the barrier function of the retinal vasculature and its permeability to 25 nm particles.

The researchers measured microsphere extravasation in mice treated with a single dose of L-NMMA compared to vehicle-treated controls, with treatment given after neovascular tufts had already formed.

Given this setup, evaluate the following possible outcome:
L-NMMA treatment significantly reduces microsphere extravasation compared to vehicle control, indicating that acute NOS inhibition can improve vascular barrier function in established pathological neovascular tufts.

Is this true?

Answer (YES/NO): YES